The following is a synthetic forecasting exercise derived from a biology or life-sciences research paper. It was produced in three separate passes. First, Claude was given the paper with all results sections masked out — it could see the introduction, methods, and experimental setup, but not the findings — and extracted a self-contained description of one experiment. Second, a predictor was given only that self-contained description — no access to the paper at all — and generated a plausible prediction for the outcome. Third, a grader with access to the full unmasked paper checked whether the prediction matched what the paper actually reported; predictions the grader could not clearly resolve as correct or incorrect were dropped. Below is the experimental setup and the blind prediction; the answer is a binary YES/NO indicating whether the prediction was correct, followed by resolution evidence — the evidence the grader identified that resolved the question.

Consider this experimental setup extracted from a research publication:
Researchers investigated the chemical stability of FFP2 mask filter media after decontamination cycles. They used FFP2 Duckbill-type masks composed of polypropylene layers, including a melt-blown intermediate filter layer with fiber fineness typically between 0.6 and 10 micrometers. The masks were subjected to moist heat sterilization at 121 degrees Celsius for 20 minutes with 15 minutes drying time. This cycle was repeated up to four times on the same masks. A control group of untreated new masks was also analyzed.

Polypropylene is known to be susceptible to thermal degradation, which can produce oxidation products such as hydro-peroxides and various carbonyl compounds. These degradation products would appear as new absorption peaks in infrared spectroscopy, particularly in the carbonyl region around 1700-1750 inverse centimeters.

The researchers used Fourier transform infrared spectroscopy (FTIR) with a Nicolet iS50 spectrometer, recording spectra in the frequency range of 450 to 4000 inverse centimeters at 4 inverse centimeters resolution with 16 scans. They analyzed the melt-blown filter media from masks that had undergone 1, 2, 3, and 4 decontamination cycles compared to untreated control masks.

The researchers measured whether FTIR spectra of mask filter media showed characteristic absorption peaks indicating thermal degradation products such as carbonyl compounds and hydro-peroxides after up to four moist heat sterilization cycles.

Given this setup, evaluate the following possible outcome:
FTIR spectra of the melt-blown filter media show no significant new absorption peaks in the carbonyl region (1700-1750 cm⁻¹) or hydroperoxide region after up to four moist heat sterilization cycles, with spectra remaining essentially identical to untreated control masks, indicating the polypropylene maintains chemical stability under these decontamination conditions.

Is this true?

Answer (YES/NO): YES